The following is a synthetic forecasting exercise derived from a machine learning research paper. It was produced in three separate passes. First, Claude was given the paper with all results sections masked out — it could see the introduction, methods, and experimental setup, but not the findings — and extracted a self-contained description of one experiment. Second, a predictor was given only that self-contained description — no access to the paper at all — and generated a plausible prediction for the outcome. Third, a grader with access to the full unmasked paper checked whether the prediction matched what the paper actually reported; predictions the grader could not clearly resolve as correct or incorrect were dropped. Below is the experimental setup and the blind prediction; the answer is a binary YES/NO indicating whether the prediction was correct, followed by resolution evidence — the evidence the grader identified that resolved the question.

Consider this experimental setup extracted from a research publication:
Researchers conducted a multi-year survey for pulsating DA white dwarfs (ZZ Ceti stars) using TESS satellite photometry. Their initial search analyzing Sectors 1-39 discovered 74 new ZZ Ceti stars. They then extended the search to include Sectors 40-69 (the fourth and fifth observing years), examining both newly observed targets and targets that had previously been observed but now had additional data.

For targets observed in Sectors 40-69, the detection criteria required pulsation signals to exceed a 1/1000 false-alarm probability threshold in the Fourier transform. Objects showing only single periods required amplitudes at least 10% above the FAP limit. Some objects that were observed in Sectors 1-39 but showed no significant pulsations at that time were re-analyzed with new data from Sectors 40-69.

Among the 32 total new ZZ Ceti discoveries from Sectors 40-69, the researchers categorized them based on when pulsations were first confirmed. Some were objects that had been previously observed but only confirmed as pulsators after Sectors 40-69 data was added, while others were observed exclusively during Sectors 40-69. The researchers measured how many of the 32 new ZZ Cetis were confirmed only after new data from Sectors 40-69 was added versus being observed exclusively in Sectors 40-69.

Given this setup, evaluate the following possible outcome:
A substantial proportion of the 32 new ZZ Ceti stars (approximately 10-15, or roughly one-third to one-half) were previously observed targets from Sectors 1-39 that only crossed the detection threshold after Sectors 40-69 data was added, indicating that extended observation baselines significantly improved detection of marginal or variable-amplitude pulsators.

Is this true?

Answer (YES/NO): YES